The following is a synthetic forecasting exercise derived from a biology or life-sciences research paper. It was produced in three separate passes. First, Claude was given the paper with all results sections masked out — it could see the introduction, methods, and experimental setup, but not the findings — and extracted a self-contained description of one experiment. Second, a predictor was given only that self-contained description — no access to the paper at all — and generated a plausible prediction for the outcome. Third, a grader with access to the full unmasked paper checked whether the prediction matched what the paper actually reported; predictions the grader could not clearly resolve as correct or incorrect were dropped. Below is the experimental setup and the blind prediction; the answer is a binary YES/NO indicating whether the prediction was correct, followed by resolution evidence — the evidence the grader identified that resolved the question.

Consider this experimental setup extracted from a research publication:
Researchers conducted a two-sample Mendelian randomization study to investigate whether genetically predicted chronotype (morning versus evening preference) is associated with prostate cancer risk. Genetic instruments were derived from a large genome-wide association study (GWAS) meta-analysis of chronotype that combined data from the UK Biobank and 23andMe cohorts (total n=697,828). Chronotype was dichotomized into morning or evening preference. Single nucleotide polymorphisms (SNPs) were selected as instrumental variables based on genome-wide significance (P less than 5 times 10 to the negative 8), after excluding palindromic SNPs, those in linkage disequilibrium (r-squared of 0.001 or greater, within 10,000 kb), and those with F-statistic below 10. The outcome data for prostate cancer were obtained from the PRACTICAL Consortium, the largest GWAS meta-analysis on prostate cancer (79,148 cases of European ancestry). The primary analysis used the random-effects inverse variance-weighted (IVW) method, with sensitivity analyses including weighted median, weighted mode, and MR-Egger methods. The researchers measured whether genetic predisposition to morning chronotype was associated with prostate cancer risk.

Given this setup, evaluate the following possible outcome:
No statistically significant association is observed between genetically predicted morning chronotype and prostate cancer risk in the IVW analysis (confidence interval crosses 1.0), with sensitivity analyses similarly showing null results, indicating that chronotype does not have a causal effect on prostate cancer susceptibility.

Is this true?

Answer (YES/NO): NO